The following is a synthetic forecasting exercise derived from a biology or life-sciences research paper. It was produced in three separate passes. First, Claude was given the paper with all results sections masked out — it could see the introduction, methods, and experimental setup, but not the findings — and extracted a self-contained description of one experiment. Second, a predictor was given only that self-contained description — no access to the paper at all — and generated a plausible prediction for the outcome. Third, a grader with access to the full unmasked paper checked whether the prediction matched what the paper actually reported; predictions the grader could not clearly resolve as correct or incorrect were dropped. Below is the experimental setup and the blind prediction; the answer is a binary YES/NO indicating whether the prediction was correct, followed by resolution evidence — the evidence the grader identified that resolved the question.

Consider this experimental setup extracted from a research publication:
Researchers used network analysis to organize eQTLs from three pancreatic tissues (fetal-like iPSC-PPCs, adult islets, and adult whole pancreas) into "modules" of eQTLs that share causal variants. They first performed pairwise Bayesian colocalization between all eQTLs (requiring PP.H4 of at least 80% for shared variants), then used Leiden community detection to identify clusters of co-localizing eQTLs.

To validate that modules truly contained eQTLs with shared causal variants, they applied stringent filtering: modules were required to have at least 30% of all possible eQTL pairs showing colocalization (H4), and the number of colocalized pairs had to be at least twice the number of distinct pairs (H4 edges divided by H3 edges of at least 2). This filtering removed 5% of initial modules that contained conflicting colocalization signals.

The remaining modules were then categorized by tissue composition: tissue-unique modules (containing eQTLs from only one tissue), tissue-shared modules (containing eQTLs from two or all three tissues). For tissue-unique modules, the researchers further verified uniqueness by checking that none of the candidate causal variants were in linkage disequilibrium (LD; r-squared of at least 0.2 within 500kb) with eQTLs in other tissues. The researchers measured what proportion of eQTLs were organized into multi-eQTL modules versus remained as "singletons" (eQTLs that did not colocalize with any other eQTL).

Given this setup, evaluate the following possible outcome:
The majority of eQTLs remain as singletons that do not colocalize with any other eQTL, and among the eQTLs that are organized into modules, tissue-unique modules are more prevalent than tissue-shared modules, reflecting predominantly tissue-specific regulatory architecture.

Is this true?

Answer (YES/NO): NO